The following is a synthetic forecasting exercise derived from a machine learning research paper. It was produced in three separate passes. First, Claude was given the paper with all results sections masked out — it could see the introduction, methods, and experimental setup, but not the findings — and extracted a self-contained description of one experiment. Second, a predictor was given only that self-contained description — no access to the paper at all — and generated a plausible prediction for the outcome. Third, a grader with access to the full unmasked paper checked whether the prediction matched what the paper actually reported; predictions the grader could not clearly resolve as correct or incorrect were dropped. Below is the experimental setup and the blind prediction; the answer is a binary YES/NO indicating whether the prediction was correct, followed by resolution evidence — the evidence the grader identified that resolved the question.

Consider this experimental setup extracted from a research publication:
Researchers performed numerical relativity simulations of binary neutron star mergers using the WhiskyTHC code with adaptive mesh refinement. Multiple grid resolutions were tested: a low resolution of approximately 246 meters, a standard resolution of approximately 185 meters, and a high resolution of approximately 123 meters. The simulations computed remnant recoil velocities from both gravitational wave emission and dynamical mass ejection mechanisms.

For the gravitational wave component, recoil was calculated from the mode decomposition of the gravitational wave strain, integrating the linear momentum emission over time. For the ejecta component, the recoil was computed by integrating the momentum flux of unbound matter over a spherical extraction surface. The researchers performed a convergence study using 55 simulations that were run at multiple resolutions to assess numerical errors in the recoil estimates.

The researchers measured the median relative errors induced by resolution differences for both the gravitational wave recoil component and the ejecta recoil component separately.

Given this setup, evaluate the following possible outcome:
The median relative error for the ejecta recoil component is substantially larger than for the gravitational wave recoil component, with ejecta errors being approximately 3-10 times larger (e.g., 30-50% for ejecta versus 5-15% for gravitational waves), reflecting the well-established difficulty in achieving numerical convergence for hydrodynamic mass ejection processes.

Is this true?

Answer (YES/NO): NO